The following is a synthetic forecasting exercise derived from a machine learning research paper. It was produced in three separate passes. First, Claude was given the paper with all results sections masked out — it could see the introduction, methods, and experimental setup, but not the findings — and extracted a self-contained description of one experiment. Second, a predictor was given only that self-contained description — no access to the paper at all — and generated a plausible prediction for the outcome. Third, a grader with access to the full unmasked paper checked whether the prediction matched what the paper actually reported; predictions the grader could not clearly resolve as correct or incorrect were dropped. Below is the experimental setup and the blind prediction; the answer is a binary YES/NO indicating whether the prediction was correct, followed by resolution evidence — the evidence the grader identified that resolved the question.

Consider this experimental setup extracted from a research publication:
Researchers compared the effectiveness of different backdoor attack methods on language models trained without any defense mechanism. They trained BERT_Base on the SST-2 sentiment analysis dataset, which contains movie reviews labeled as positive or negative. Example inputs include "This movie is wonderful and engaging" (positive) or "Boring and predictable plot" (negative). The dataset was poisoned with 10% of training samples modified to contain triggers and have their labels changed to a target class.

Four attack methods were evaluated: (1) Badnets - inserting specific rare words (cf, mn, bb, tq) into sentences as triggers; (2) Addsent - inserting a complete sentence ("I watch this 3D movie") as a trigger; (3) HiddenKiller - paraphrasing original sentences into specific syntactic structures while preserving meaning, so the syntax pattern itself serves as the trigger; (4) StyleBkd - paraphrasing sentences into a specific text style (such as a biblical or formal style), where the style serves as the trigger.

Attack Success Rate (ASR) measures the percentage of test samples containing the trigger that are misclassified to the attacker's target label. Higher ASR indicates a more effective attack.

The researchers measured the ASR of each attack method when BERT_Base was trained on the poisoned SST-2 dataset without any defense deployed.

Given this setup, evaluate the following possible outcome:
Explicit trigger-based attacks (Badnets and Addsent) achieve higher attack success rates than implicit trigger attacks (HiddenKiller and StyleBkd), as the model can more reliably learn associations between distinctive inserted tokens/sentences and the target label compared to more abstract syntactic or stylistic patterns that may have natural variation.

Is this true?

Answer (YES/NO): NO